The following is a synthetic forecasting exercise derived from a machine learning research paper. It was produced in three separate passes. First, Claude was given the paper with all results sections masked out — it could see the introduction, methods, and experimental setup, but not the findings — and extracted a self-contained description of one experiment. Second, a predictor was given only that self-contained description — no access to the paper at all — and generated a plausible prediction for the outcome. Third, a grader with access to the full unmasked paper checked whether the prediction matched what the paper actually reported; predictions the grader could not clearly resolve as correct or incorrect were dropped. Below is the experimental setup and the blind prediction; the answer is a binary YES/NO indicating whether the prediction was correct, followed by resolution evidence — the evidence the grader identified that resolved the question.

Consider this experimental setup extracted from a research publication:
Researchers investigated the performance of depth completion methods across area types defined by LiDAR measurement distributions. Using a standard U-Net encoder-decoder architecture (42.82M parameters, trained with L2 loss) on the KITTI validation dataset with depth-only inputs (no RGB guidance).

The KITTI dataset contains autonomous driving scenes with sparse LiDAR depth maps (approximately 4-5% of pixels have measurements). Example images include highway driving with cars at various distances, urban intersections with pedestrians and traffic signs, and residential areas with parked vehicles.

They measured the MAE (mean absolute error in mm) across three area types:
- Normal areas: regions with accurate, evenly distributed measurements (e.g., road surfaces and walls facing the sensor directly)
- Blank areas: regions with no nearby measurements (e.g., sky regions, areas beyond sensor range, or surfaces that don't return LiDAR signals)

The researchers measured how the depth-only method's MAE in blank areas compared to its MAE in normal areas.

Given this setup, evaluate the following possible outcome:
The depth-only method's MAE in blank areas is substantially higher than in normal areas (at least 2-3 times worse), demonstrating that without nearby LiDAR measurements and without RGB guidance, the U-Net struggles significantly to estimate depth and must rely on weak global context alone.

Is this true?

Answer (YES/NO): NO